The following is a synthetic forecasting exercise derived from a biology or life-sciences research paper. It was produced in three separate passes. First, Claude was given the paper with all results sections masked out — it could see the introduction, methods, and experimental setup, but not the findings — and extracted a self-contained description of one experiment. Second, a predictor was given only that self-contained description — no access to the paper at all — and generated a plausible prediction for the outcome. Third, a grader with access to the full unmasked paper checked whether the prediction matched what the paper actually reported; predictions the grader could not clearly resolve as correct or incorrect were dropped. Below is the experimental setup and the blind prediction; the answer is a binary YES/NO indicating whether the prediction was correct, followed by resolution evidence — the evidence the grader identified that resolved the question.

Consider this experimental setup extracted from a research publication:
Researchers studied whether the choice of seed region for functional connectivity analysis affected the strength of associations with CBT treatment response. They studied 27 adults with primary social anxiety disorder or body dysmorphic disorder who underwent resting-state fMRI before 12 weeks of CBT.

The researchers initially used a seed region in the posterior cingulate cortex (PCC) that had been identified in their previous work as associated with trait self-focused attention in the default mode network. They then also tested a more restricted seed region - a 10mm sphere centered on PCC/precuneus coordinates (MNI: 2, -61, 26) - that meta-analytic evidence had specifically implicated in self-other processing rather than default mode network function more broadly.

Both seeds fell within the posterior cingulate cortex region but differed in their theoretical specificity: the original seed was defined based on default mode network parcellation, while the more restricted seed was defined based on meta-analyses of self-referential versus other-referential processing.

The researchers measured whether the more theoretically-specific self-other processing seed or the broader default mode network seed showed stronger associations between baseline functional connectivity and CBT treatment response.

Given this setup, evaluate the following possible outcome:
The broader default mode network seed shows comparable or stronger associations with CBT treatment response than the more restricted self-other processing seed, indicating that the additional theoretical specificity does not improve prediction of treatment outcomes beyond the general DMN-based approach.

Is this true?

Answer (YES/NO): NO